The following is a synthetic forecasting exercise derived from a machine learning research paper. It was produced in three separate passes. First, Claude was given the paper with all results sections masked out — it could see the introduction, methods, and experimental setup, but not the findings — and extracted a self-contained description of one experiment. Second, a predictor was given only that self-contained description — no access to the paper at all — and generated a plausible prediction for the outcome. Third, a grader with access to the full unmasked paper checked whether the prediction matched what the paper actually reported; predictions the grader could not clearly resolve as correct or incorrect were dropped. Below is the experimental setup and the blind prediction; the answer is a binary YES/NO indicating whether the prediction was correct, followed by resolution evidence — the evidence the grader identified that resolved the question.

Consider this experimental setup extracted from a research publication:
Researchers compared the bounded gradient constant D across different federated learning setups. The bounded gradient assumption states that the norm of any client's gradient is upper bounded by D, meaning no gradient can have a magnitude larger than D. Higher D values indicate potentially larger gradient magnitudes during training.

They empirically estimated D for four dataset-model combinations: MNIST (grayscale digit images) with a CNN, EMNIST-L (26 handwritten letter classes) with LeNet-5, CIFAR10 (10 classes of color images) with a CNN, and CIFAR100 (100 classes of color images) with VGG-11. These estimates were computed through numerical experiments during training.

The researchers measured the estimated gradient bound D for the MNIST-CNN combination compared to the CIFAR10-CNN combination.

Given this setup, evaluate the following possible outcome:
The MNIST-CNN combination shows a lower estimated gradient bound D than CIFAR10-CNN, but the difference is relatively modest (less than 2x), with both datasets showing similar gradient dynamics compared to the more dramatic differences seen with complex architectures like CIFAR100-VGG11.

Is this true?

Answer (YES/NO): NO